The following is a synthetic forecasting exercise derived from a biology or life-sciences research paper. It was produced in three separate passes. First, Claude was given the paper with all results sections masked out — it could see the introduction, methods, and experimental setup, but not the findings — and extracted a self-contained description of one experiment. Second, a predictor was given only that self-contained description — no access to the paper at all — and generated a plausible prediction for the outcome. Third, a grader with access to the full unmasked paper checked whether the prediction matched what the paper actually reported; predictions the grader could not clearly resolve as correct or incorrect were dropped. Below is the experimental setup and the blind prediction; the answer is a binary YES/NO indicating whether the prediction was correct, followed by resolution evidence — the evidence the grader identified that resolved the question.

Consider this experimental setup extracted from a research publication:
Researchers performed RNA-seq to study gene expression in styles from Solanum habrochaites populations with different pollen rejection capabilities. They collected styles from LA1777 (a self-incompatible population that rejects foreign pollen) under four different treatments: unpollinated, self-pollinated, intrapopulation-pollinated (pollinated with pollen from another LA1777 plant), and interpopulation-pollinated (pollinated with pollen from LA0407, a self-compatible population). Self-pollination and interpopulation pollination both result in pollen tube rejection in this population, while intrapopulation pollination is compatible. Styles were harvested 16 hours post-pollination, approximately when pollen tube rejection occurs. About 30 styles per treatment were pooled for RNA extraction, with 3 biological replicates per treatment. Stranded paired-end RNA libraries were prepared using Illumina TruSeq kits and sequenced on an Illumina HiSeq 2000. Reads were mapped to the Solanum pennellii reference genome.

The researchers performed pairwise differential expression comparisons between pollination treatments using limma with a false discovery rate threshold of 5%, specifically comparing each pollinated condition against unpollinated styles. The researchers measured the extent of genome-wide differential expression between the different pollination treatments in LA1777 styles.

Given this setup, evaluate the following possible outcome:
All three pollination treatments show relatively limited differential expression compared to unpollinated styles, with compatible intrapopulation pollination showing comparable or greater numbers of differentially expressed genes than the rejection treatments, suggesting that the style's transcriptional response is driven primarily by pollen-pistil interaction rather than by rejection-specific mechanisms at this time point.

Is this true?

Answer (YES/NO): NO